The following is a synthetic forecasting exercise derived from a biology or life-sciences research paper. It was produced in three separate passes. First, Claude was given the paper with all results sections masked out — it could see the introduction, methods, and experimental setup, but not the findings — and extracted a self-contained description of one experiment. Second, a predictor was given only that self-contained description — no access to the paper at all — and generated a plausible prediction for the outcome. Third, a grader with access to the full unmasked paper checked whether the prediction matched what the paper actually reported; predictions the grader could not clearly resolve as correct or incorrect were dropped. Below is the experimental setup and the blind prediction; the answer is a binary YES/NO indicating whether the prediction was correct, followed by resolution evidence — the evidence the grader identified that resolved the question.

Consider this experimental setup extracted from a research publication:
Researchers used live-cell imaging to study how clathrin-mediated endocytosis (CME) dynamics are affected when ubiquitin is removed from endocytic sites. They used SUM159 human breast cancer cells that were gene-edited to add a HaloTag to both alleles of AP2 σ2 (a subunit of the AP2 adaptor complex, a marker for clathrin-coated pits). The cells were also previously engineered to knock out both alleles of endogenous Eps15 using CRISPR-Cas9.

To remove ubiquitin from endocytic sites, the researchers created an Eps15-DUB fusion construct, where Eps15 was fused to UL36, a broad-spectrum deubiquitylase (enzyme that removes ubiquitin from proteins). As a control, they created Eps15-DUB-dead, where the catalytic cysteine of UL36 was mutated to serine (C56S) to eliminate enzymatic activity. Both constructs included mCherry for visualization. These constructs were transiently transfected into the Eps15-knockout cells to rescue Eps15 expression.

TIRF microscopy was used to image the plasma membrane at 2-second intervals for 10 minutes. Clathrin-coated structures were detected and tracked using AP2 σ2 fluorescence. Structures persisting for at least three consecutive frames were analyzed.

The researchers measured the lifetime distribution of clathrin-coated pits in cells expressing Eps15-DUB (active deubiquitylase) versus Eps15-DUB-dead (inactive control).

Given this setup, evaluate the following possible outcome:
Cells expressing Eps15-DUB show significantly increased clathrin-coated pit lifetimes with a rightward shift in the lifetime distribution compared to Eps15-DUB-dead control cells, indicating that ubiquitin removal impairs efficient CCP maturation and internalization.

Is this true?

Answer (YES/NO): NO